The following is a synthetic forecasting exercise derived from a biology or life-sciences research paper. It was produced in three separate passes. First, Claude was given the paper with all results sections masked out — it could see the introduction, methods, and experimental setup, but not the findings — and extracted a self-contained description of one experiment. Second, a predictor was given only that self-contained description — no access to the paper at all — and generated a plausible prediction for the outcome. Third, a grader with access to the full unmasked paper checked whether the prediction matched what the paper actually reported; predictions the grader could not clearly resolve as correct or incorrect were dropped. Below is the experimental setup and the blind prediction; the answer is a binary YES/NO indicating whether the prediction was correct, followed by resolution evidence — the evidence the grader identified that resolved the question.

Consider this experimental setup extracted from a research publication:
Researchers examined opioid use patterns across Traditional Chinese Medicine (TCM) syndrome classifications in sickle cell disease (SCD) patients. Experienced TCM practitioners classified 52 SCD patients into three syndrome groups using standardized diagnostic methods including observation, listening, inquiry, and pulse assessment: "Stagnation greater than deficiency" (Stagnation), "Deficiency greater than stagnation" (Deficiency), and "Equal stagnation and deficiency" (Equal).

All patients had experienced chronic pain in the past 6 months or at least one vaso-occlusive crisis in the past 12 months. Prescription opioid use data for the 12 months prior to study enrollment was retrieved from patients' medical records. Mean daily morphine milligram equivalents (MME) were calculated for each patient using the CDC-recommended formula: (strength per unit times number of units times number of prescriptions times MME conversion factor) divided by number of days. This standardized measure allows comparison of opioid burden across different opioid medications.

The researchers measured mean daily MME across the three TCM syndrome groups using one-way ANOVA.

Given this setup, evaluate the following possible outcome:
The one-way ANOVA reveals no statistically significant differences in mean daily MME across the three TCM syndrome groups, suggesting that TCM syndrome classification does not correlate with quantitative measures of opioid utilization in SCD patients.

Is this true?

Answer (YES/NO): NO